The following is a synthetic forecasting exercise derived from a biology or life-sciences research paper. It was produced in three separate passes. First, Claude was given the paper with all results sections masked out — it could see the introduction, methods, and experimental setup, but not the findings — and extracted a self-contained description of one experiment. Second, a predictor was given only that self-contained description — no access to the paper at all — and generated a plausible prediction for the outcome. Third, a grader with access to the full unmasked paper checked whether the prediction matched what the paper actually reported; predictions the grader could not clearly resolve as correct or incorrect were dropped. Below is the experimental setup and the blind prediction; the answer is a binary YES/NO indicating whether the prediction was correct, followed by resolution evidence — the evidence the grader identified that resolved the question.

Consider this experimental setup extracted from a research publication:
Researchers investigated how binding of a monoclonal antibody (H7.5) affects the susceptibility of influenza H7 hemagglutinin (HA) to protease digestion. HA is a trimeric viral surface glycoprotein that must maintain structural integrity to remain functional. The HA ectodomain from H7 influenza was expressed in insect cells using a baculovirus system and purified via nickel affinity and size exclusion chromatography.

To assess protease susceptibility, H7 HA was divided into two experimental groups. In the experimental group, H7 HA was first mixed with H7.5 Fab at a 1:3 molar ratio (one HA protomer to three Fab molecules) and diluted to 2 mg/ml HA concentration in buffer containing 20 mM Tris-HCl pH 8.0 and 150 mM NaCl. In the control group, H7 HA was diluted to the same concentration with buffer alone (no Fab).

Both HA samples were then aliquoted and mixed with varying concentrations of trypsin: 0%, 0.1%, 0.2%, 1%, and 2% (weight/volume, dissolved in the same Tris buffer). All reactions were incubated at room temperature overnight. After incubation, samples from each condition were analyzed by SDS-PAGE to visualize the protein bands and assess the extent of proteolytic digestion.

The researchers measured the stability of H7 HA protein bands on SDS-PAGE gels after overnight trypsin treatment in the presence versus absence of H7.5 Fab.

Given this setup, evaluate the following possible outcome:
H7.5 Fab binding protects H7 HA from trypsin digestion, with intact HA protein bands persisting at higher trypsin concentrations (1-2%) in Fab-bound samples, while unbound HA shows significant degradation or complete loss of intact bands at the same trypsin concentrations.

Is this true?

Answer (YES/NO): NO